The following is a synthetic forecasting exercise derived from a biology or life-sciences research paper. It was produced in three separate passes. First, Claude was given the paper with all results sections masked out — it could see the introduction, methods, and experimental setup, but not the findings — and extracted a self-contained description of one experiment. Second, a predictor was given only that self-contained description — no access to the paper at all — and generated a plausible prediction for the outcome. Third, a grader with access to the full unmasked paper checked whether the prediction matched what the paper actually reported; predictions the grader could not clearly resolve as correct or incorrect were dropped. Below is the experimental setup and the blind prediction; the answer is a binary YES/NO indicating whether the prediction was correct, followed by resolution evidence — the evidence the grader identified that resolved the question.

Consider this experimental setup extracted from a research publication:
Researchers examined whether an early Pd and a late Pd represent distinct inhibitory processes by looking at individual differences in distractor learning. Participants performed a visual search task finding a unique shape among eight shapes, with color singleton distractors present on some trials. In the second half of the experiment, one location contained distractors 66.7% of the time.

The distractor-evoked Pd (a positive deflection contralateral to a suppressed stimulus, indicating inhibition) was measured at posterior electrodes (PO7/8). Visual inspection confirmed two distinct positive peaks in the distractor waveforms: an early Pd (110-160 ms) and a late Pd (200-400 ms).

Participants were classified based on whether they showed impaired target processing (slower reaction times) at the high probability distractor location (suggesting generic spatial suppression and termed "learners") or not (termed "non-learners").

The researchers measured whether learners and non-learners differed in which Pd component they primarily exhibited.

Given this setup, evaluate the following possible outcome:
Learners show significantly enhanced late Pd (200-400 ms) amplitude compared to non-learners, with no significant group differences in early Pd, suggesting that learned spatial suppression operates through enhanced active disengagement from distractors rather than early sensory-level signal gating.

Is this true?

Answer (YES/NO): NO